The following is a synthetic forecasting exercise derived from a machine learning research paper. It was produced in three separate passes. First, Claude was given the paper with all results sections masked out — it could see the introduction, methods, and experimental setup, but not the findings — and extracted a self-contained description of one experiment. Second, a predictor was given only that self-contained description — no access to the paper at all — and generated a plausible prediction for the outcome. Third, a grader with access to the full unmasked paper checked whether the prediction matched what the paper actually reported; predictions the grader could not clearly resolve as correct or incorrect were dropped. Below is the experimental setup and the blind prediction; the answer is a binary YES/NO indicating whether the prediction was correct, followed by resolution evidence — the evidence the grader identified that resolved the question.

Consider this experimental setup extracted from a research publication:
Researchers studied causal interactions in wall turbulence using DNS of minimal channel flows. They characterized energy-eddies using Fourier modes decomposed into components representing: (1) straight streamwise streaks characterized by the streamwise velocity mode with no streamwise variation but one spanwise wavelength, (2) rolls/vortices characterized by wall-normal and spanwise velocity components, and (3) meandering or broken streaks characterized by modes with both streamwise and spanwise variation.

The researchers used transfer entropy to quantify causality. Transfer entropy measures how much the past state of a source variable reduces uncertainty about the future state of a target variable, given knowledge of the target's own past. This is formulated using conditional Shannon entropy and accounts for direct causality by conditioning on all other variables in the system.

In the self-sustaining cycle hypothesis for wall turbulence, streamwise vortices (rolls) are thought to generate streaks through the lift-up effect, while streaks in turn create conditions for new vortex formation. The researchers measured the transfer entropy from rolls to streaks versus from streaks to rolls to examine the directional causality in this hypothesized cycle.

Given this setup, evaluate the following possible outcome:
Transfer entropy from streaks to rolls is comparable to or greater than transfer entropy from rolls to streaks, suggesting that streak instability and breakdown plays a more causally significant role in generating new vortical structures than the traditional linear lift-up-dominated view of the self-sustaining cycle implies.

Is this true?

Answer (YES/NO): NO